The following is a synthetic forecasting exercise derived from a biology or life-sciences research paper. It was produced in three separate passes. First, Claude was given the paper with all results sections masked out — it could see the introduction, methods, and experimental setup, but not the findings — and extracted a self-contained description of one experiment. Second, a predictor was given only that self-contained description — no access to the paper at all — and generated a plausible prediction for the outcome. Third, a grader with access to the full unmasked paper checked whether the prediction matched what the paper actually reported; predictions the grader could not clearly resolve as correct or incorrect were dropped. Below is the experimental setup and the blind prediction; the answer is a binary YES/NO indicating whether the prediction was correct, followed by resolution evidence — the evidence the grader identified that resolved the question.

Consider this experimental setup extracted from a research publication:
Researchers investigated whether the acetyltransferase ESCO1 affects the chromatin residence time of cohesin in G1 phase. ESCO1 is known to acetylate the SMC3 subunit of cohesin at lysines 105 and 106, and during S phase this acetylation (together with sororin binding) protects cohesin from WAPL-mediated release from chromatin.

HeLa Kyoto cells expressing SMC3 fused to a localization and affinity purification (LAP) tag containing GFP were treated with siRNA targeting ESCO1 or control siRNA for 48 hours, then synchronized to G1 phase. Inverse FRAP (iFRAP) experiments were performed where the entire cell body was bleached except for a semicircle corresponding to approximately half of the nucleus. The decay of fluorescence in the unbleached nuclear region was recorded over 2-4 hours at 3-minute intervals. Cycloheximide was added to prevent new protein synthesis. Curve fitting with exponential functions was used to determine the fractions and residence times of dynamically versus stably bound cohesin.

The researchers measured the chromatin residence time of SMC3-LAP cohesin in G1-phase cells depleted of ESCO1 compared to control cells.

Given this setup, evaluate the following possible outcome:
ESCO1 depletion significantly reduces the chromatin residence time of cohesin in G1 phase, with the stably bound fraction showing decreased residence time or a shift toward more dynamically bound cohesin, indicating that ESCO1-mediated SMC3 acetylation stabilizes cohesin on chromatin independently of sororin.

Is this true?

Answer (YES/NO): YES